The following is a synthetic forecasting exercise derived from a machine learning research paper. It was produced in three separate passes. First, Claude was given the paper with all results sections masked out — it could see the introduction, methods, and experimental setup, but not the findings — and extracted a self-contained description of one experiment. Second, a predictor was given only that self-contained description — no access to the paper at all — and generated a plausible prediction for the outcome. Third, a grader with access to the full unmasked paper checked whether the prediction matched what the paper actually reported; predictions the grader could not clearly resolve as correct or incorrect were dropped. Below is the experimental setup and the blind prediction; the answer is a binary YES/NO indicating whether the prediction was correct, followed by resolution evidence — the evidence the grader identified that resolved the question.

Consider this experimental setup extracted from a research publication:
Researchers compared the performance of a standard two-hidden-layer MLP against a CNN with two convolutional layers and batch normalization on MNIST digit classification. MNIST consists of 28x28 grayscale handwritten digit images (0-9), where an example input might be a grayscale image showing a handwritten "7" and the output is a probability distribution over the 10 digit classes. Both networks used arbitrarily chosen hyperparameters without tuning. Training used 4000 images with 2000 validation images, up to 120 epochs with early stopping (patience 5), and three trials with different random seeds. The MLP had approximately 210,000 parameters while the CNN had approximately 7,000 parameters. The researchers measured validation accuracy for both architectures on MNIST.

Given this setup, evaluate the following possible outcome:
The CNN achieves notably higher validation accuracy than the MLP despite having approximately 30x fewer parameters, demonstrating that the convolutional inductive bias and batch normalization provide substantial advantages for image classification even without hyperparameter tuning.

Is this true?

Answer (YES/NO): NO